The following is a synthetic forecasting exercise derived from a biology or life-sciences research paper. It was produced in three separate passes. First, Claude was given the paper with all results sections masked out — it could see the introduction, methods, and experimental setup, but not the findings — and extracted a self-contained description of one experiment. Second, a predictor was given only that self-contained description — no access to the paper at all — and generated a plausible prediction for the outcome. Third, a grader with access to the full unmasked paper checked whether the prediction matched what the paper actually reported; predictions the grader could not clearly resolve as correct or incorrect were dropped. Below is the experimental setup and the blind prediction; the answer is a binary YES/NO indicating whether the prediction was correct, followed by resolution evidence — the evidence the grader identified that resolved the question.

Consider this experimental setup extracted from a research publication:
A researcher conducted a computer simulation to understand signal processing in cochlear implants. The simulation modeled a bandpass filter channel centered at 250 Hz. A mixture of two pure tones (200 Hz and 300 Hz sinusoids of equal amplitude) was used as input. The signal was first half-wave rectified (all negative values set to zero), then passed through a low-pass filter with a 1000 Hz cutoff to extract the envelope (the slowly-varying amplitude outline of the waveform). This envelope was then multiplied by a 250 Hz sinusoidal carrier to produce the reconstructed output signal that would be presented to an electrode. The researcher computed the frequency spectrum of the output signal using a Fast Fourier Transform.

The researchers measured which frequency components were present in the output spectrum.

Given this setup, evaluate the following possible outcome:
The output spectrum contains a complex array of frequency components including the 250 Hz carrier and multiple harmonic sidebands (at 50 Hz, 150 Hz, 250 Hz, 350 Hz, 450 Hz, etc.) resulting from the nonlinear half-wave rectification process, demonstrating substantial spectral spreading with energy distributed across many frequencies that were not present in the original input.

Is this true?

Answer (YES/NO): YES